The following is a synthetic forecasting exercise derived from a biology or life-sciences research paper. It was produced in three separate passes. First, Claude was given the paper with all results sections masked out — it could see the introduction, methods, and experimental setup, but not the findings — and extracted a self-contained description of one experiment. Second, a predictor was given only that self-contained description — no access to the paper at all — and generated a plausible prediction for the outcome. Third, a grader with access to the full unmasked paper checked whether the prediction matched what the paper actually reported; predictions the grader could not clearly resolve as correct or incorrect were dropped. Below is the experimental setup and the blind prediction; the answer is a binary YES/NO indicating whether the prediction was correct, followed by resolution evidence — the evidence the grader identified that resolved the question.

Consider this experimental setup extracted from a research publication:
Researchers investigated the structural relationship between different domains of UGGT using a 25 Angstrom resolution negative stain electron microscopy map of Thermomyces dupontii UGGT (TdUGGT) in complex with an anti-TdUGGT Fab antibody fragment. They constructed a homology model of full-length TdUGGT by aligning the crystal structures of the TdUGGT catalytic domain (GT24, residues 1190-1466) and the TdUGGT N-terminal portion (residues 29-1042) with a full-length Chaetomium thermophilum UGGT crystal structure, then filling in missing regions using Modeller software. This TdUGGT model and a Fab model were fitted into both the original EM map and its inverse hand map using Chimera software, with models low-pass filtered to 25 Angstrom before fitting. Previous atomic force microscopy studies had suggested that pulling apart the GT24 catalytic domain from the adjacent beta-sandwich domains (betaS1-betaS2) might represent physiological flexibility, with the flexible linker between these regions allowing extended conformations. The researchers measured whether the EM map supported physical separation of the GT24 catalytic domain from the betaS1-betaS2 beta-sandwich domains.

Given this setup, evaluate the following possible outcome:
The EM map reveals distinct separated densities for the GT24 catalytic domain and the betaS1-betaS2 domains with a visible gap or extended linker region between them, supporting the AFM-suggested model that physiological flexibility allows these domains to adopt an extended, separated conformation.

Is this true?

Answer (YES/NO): NO